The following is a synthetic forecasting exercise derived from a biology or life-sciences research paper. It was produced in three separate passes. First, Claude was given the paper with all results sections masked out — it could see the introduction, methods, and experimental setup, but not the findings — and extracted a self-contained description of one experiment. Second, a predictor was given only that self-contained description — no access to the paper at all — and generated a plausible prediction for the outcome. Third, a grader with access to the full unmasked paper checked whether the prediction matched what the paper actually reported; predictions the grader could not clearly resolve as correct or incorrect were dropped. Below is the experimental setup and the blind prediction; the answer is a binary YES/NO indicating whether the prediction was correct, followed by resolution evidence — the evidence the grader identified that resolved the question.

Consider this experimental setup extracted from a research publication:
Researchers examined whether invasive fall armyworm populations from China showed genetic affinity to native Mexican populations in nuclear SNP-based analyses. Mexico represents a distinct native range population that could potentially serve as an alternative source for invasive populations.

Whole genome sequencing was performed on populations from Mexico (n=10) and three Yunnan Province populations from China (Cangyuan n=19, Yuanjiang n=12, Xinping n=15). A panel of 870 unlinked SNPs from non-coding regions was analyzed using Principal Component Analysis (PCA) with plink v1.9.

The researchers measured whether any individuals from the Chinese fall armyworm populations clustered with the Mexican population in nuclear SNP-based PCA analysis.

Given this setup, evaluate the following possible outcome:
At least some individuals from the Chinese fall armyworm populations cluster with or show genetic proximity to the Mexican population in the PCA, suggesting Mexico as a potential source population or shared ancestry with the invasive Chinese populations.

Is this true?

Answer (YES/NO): NO